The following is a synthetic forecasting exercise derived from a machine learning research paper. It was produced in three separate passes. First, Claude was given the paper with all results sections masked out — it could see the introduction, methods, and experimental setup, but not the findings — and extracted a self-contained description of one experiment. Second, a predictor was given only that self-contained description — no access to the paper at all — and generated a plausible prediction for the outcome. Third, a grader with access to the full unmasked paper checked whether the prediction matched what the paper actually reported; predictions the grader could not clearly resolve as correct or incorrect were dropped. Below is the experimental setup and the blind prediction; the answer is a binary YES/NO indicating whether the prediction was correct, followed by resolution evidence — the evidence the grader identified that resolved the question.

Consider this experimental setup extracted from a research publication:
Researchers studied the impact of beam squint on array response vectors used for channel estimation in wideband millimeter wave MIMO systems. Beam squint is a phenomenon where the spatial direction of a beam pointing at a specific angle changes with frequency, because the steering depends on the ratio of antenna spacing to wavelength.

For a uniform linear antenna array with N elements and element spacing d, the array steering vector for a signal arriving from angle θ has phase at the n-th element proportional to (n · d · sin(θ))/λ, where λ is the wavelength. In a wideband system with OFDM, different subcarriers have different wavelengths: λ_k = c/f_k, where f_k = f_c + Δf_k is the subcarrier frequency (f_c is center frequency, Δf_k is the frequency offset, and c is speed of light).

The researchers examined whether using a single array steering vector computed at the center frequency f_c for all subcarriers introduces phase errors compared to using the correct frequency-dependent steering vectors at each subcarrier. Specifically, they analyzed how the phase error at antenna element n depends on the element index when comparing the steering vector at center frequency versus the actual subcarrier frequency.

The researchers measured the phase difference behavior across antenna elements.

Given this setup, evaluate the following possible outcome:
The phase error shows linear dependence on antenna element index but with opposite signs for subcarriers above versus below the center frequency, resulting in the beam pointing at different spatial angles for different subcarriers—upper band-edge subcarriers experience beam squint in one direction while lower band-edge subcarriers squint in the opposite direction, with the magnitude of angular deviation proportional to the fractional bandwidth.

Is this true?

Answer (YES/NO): YES